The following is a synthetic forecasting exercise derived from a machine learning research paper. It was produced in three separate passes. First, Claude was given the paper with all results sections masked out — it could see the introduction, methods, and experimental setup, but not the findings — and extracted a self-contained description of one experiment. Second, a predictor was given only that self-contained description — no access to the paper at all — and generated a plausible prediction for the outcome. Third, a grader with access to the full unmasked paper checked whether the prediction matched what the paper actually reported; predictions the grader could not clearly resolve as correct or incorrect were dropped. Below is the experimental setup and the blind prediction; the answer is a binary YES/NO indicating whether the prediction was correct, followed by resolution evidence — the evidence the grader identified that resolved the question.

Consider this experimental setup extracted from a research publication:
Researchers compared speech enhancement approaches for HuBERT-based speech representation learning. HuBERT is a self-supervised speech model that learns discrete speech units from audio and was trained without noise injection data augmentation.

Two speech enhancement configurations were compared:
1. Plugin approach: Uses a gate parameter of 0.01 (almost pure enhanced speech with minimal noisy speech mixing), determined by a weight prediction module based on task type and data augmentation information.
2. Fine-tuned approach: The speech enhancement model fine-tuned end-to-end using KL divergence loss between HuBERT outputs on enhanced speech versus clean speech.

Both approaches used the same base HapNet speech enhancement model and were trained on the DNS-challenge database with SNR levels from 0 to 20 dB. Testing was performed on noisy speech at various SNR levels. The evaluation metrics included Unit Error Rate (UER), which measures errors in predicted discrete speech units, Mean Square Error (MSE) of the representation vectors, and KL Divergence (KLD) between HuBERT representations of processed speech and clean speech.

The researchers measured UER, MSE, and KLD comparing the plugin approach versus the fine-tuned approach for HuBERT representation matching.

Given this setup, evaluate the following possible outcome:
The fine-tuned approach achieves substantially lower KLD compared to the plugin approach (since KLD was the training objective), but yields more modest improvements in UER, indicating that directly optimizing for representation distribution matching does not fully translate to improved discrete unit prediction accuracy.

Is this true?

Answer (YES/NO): NO